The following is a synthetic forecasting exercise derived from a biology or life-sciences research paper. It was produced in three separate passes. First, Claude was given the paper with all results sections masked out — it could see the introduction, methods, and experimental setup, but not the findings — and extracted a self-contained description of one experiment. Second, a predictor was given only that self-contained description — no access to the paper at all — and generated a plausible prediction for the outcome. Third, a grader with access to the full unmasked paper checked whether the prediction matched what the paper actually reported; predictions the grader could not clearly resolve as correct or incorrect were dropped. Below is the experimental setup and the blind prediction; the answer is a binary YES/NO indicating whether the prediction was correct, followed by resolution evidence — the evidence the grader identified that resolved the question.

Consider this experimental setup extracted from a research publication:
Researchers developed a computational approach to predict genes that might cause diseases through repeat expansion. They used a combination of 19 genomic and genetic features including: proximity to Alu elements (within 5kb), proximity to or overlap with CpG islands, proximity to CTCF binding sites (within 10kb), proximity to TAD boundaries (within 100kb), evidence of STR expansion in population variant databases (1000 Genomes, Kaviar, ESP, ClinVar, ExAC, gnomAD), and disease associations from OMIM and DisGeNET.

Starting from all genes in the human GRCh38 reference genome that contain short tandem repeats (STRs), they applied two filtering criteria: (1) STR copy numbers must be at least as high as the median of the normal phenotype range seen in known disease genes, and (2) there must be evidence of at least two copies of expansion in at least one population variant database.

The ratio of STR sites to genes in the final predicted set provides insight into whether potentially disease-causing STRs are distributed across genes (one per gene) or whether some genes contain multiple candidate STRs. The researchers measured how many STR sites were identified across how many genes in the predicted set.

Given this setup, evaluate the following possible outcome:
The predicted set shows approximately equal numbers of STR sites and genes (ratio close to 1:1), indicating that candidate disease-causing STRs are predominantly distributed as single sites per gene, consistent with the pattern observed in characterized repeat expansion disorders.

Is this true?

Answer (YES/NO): YES